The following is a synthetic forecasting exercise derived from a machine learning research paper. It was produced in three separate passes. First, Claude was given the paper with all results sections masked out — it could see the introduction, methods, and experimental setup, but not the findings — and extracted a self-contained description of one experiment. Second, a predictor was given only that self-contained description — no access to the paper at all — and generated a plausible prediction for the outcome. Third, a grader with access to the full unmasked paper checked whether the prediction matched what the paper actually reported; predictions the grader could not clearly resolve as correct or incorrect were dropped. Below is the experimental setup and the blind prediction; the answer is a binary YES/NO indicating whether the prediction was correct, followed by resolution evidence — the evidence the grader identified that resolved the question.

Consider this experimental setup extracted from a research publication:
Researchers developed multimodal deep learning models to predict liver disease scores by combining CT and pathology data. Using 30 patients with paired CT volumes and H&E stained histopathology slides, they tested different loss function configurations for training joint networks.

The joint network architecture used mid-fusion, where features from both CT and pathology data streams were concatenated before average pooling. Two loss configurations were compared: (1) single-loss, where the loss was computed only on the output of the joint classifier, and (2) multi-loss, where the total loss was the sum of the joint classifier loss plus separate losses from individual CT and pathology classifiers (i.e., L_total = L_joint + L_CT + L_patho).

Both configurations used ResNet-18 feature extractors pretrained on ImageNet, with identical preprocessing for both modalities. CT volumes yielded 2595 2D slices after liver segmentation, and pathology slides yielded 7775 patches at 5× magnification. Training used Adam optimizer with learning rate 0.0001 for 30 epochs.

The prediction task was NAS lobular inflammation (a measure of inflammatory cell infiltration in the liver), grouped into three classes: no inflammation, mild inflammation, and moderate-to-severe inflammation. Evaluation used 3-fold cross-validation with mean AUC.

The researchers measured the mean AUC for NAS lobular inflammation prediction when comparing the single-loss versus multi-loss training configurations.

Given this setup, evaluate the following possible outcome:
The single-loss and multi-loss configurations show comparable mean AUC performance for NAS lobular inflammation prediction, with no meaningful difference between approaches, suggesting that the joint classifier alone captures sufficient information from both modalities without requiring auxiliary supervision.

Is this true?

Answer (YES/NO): NO